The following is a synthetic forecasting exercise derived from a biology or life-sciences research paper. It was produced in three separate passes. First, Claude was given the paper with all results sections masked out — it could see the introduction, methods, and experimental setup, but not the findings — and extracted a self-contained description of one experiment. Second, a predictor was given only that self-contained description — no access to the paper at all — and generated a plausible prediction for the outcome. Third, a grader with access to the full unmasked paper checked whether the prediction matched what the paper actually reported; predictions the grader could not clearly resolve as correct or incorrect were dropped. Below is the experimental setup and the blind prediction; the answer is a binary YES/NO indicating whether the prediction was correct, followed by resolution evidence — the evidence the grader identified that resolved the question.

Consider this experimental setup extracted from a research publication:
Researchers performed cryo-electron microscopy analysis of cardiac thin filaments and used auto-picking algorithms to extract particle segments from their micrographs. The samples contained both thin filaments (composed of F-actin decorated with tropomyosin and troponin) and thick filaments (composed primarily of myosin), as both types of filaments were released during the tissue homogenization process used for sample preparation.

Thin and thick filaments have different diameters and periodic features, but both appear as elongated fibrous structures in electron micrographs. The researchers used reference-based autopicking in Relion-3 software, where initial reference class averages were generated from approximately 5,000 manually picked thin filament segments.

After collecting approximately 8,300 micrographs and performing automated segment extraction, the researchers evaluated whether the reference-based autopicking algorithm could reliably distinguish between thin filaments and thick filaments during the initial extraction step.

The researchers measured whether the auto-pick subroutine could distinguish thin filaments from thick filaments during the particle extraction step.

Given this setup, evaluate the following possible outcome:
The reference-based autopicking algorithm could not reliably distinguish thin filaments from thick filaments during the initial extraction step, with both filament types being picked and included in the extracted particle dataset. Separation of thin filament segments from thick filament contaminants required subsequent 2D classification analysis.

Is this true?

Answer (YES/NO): YES